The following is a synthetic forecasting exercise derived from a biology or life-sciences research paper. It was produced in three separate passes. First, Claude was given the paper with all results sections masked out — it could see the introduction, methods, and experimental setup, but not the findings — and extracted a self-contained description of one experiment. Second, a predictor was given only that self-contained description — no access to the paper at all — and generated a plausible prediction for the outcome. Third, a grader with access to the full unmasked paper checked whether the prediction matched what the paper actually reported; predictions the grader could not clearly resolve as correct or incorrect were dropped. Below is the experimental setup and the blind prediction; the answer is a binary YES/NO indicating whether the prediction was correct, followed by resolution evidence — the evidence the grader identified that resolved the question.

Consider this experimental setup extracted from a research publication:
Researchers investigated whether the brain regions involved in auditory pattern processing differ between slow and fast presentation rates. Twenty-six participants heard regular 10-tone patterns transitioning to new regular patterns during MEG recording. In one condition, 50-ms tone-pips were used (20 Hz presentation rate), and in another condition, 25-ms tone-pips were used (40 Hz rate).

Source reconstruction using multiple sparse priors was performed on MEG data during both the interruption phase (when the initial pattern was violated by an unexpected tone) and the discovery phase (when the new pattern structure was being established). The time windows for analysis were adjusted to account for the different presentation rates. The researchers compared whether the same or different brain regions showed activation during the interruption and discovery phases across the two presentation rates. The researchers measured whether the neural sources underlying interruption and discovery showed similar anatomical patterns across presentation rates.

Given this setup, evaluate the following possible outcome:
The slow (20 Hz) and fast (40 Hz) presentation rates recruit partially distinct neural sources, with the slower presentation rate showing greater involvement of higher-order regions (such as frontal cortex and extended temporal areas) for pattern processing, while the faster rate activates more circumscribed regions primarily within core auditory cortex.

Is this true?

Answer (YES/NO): NO